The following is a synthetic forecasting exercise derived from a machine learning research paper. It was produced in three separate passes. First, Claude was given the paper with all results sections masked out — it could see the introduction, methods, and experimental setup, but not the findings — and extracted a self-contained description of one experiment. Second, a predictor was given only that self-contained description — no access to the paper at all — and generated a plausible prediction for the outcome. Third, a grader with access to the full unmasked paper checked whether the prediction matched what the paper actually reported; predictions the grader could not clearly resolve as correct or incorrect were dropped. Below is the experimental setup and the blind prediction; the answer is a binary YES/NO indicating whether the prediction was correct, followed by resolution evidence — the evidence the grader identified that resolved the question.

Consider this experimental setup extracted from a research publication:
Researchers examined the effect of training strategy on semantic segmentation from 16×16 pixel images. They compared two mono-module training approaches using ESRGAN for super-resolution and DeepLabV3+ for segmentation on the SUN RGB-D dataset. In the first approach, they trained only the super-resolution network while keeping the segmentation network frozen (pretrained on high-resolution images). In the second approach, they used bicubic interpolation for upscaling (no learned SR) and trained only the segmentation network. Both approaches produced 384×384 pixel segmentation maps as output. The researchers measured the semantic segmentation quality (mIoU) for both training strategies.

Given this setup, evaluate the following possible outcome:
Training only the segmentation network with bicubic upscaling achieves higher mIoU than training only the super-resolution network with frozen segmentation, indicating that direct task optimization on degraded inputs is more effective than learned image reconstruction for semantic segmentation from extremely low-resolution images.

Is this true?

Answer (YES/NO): YES